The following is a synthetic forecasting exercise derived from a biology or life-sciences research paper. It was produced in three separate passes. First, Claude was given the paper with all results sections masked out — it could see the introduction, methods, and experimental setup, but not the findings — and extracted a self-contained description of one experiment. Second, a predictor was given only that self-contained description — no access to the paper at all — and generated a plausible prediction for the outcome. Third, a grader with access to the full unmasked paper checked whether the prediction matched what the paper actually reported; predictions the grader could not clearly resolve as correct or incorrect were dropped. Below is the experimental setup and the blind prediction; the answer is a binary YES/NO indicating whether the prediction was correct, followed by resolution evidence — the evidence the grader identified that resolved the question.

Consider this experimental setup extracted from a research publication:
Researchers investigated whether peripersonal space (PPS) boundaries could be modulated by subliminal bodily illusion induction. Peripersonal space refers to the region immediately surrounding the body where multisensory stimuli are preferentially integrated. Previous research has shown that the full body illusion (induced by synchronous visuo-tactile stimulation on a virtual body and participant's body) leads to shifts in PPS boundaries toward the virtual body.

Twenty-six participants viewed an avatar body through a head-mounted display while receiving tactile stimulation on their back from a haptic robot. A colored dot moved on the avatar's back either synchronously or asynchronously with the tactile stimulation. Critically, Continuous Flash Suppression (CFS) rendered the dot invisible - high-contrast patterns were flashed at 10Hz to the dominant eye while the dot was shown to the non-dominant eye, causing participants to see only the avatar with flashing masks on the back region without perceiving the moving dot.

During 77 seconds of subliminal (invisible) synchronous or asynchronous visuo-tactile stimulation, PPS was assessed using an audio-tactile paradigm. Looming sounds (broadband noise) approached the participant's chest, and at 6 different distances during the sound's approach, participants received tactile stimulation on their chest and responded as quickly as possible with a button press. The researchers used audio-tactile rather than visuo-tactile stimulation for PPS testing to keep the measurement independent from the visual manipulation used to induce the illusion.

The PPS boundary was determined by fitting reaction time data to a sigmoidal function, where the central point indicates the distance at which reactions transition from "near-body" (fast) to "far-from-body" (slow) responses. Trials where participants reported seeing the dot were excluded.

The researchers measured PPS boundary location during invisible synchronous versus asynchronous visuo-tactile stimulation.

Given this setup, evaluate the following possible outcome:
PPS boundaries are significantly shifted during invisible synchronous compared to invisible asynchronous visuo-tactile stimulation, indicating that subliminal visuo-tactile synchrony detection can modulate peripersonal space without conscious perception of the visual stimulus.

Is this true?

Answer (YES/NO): YES